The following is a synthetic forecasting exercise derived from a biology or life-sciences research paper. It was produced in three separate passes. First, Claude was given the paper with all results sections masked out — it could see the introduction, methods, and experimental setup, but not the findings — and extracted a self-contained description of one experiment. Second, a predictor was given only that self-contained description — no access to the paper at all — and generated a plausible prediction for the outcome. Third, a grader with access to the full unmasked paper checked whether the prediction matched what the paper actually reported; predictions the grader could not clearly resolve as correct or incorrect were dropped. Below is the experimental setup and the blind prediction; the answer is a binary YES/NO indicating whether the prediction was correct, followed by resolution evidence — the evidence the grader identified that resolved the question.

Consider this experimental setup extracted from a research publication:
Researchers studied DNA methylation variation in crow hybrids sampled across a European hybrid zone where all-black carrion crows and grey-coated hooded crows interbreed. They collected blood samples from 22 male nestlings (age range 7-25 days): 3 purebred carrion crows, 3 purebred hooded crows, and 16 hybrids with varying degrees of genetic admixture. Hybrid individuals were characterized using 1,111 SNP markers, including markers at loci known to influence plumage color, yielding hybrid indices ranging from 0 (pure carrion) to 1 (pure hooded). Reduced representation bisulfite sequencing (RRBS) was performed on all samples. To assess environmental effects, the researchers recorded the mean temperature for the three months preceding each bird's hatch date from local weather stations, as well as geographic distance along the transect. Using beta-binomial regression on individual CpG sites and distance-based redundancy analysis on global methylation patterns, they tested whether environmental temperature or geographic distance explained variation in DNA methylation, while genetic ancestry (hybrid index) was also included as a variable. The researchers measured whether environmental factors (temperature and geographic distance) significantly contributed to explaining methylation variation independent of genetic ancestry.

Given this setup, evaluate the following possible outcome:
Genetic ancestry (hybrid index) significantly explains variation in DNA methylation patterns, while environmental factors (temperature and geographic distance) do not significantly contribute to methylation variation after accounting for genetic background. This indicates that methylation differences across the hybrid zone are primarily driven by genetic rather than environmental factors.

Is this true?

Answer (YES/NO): NO